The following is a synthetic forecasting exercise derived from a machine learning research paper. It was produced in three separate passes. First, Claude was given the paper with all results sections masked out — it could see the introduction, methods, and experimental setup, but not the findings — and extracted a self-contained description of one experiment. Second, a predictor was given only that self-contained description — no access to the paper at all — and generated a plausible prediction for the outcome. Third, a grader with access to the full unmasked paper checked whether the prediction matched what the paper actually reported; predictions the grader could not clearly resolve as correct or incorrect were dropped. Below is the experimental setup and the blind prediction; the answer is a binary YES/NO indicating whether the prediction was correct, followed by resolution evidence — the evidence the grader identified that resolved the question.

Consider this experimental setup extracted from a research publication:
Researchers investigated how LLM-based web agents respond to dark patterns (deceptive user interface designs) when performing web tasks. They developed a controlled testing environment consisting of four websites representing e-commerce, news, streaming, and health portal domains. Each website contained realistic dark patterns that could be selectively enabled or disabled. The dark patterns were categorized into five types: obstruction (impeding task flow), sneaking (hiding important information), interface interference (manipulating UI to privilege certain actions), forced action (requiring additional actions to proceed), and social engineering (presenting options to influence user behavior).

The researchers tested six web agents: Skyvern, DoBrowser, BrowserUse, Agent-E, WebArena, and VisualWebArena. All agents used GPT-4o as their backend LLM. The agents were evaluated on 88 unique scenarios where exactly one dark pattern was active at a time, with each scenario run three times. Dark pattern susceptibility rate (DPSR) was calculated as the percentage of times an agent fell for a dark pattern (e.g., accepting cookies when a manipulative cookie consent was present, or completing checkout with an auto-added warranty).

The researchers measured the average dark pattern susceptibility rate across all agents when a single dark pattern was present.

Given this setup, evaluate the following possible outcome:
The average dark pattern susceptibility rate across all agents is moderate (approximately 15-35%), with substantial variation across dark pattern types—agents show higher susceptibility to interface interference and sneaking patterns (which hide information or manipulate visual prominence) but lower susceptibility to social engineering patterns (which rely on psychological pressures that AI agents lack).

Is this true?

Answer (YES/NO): NO